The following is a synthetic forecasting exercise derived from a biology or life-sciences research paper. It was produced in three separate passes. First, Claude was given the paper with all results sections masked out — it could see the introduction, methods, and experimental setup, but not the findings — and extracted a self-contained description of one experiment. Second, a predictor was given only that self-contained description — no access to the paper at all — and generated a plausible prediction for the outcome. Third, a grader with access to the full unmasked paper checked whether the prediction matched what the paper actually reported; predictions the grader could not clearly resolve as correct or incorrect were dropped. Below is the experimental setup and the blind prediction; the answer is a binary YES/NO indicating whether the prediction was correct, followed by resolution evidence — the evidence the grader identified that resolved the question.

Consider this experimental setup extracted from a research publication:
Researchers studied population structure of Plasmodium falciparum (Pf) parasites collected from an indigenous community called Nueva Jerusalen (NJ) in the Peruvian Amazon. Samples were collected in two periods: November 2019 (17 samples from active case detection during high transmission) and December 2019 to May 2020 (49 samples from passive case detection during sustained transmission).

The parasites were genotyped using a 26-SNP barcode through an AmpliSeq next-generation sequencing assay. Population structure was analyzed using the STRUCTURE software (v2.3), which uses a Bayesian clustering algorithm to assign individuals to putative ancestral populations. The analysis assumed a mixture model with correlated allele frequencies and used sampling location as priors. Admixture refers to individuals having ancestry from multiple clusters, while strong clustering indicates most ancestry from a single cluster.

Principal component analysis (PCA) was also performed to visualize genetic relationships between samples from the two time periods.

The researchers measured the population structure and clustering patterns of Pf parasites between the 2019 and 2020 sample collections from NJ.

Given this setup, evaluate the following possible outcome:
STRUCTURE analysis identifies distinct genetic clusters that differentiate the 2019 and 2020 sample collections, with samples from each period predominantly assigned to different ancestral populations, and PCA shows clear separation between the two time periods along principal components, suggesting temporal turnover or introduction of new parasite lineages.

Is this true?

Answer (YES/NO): NO